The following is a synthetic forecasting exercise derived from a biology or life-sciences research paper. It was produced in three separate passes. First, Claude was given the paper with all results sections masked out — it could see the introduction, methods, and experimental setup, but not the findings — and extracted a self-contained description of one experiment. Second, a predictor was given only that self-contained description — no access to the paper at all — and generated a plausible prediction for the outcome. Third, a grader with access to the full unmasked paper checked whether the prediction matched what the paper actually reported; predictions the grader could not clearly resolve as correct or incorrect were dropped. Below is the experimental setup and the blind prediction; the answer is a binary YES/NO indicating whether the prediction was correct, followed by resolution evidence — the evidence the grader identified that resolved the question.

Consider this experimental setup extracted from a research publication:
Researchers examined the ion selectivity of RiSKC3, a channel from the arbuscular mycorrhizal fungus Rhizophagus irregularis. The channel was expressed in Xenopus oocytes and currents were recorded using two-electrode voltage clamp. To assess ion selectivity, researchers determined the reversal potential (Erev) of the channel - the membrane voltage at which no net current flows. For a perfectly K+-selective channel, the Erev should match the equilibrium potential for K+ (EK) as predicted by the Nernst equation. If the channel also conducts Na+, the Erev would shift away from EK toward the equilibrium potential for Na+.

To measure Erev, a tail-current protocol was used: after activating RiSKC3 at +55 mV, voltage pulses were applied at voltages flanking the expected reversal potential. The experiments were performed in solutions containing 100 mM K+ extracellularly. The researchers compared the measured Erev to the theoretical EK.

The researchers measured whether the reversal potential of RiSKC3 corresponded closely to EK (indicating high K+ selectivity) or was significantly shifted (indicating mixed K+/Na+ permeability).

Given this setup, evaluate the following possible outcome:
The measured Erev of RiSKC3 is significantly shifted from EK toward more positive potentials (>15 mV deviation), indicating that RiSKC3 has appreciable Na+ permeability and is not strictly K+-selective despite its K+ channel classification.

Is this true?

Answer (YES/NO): NO